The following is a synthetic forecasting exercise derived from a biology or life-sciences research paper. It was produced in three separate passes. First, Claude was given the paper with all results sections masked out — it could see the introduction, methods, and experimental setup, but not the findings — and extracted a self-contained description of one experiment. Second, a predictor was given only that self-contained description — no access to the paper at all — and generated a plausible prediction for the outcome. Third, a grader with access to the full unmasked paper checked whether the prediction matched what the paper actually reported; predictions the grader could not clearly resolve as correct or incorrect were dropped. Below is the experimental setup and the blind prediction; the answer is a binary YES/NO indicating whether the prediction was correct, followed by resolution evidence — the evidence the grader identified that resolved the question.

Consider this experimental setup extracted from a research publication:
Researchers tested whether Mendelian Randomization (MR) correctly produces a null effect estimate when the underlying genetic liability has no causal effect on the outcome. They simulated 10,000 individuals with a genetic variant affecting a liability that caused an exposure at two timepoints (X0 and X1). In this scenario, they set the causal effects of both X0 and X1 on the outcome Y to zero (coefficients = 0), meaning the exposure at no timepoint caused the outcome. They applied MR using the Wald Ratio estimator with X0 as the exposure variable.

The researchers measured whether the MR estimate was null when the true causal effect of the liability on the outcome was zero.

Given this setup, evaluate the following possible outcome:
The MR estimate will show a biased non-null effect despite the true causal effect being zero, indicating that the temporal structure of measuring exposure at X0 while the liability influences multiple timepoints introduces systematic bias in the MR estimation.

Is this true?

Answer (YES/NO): NO